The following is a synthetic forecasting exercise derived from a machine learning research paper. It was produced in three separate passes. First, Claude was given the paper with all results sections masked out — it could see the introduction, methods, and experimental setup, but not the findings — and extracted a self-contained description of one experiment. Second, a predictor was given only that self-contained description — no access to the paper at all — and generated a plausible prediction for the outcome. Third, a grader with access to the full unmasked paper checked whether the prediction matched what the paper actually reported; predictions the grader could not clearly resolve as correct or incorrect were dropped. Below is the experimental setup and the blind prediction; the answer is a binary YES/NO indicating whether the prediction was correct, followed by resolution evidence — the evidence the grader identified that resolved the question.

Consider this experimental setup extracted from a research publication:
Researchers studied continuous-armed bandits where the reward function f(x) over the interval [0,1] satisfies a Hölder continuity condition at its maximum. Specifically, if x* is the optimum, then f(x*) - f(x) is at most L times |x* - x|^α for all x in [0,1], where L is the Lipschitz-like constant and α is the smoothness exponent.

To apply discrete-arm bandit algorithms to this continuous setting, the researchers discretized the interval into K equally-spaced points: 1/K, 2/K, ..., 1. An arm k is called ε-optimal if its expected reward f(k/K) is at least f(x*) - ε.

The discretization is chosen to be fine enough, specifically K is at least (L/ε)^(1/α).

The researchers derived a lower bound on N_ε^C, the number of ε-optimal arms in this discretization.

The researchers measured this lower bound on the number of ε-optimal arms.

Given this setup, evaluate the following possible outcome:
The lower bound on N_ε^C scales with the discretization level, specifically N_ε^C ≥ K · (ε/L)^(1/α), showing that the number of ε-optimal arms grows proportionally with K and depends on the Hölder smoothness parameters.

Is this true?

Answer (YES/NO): YES